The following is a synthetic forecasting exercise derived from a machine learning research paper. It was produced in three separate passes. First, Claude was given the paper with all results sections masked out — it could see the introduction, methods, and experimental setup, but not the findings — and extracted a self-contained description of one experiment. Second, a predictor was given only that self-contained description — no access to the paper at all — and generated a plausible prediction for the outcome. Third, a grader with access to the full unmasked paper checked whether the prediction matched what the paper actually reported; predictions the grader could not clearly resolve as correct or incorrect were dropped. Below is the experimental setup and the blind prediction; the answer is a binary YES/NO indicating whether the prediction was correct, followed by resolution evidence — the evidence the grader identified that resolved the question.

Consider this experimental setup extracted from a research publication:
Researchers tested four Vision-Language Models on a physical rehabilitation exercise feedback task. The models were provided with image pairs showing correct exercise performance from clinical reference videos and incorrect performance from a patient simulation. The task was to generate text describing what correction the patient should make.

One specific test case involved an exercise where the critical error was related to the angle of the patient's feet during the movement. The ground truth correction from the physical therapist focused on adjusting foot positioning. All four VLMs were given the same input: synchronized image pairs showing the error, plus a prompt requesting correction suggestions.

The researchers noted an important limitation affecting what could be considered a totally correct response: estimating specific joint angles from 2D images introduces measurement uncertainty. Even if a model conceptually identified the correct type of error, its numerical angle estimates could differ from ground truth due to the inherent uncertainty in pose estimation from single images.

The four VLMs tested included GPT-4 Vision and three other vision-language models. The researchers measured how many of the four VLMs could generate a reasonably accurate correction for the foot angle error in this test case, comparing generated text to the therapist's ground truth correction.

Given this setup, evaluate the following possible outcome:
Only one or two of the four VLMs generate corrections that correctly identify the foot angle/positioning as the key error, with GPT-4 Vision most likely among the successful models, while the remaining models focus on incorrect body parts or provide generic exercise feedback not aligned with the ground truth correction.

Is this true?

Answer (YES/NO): YES